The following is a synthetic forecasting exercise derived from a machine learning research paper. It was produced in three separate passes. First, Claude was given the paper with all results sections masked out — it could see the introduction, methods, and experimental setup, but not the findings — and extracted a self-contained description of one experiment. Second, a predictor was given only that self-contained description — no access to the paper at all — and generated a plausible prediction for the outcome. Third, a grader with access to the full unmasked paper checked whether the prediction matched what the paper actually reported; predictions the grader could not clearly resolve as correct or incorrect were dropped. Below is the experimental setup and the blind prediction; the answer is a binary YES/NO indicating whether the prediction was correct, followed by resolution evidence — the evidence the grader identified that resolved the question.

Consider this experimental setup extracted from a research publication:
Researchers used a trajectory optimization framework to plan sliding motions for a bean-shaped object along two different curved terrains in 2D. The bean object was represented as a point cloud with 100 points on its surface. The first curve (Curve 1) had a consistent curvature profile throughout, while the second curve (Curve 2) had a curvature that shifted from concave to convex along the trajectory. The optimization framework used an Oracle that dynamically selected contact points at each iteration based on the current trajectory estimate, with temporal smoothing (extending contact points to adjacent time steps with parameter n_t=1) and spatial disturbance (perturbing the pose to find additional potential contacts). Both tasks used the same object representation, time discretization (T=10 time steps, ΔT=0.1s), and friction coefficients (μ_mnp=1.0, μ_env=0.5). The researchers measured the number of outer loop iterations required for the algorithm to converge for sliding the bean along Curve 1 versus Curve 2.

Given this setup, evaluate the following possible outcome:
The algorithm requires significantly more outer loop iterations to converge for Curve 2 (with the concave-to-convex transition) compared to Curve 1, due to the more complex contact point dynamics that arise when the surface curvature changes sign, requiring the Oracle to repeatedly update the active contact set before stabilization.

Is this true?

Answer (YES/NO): YES